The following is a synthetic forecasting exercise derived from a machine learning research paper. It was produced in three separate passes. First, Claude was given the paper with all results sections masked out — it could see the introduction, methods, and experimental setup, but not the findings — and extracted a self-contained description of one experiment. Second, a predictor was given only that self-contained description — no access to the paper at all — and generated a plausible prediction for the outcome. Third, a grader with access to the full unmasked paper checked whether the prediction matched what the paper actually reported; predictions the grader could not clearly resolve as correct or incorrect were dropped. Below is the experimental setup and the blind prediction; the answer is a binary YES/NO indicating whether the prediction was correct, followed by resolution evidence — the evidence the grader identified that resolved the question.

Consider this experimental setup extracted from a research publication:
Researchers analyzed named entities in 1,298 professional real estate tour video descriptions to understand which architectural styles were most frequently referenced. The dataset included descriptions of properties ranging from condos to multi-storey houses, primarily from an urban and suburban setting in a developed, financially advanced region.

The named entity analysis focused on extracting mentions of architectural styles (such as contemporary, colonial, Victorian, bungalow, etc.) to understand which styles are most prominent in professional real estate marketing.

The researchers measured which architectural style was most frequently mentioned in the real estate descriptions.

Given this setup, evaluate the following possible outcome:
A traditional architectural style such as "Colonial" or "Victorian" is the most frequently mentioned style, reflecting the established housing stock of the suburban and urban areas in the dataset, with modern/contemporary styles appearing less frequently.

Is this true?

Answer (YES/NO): NO